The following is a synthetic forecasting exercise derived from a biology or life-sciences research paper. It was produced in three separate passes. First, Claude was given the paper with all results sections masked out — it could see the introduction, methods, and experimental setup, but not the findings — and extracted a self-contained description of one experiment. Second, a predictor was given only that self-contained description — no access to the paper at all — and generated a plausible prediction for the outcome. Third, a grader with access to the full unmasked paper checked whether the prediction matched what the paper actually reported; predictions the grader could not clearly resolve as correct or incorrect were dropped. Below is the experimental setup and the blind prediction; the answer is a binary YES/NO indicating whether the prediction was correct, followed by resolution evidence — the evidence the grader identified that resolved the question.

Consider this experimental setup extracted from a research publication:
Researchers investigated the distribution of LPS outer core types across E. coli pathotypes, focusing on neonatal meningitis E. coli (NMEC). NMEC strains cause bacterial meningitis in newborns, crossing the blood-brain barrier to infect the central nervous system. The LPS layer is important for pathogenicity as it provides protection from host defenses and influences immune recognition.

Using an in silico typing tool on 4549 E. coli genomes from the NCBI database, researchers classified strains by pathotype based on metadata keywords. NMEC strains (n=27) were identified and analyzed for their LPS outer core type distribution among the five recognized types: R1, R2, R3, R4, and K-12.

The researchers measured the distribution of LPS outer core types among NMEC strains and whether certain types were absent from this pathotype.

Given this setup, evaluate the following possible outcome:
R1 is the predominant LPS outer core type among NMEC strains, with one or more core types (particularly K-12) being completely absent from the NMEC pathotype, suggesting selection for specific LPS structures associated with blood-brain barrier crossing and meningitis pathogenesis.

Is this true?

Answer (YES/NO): YES